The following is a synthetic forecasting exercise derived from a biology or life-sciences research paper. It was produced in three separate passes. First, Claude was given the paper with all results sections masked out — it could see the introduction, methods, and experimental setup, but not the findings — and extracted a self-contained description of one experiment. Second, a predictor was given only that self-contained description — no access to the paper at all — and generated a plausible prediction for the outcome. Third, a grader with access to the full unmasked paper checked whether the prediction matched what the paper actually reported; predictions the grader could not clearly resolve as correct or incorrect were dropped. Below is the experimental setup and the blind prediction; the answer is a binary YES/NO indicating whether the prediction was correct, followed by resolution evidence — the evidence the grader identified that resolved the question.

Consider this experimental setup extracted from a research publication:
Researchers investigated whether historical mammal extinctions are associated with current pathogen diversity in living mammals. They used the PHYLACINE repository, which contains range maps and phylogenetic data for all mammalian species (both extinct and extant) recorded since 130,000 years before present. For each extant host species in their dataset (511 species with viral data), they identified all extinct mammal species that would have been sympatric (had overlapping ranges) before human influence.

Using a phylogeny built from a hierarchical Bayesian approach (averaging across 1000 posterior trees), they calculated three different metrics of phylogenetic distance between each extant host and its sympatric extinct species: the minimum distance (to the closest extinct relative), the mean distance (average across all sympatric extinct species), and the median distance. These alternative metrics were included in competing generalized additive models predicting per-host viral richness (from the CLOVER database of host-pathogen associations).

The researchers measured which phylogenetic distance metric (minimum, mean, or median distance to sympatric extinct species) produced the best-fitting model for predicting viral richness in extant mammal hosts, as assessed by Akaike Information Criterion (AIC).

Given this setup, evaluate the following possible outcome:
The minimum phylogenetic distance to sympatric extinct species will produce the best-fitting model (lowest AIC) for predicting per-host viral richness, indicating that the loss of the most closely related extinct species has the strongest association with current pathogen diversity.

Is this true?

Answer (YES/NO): YES